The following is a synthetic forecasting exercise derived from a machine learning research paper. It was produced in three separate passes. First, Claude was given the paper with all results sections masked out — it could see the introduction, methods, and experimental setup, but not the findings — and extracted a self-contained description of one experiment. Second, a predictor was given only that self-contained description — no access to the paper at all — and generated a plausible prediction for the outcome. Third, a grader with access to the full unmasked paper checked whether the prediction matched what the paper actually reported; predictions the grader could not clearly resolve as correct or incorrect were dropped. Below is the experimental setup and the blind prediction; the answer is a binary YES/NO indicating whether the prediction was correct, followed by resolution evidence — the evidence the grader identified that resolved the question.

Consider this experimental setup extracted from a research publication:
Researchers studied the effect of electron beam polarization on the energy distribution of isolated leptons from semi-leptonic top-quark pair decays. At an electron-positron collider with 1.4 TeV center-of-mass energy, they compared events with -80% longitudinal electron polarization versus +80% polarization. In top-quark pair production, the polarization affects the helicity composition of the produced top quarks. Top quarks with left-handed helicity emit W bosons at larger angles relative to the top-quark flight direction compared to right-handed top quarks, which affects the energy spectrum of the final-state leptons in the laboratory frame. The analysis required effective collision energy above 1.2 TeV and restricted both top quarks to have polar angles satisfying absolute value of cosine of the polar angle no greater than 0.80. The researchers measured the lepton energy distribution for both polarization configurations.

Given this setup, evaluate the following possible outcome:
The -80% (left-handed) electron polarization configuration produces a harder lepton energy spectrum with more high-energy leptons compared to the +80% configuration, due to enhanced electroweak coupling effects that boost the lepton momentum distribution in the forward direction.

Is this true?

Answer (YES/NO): NO